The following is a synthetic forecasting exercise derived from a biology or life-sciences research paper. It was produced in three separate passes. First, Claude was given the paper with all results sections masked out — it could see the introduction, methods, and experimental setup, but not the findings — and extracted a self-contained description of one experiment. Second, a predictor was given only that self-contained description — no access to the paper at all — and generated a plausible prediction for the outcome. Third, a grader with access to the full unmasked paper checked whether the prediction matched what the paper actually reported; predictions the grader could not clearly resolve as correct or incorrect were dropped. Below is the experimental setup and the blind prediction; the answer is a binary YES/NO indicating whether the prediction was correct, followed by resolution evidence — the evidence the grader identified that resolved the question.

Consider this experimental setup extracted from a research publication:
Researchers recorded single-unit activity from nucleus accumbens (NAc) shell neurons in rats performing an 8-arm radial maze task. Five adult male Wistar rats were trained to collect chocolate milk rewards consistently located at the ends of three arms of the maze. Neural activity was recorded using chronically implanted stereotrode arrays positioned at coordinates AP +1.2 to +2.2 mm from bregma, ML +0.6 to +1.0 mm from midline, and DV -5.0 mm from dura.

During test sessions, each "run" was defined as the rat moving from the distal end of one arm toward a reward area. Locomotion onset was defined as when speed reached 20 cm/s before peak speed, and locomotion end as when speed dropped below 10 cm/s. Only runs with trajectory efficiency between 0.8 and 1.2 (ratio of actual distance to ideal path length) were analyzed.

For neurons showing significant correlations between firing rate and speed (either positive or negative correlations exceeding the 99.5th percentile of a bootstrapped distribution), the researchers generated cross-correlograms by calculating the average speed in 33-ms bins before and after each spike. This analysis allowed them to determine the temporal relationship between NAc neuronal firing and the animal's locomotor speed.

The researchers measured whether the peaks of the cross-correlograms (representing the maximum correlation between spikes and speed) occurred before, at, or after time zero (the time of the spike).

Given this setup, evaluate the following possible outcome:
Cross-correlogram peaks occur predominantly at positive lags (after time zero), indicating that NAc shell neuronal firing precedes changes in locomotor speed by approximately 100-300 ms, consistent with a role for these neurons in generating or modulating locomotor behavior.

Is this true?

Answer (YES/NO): YES